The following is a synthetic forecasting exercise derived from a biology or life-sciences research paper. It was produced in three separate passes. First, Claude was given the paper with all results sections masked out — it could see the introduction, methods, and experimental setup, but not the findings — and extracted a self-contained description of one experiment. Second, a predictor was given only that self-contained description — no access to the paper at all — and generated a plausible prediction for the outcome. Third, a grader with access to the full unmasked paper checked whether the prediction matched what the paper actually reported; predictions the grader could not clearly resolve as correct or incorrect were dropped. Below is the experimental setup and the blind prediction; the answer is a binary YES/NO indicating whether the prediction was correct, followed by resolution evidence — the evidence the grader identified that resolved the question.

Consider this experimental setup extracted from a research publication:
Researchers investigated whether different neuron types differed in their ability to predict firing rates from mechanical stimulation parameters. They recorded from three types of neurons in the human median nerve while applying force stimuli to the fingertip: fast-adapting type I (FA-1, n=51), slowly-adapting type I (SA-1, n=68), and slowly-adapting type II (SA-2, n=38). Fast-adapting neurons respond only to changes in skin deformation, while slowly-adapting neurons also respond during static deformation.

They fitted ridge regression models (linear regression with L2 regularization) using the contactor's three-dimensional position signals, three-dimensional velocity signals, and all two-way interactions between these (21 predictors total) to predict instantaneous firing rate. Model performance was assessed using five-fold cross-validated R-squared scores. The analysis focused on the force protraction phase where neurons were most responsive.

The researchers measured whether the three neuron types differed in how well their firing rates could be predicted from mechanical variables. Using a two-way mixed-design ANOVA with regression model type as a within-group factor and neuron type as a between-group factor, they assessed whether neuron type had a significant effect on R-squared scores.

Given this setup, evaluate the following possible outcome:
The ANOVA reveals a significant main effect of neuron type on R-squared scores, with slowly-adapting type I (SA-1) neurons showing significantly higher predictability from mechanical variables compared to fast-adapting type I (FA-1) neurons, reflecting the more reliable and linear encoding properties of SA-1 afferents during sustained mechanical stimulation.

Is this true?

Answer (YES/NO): YES